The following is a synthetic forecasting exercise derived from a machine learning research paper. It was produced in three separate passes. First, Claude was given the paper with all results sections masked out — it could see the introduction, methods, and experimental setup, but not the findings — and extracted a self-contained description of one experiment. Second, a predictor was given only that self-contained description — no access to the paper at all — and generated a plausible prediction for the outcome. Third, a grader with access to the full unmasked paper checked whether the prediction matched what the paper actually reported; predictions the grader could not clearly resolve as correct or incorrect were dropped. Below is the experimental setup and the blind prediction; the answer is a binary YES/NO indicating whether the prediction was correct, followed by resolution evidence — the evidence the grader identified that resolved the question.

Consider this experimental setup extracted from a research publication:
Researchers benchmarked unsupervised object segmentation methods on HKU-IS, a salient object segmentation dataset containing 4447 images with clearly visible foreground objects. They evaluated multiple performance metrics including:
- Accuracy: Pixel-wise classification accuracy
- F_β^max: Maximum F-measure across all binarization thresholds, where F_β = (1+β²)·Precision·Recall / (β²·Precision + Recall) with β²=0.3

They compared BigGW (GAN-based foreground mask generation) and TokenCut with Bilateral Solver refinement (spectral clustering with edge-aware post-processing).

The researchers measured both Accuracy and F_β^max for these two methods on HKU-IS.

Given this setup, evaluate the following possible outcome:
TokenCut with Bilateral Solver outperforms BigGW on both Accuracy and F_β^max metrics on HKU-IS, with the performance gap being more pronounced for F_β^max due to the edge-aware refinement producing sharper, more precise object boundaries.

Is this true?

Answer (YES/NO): YES